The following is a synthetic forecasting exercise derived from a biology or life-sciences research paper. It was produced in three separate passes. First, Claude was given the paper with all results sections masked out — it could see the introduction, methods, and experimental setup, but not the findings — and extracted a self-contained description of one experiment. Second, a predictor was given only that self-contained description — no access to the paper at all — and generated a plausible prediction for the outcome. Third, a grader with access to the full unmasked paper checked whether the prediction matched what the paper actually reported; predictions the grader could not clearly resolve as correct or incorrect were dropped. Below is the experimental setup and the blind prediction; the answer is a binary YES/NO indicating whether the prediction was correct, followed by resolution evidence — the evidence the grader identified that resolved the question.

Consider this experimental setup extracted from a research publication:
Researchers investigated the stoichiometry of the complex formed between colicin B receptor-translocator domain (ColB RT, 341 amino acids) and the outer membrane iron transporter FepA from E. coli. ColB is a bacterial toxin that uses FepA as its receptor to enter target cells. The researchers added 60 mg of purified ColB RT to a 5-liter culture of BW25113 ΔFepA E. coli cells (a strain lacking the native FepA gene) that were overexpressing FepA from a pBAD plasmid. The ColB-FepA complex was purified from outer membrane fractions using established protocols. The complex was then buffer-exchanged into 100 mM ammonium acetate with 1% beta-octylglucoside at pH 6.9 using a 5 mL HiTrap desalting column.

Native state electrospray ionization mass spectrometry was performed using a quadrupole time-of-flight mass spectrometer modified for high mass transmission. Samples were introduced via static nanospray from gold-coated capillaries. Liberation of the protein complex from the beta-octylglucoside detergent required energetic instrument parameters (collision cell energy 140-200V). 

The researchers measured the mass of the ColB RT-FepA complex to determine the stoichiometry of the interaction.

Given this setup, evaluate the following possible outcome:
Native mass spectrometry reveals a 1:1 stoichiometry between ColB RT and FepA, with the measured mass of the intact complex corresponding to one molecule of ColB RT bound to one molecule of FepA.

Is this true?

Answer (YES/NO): YES